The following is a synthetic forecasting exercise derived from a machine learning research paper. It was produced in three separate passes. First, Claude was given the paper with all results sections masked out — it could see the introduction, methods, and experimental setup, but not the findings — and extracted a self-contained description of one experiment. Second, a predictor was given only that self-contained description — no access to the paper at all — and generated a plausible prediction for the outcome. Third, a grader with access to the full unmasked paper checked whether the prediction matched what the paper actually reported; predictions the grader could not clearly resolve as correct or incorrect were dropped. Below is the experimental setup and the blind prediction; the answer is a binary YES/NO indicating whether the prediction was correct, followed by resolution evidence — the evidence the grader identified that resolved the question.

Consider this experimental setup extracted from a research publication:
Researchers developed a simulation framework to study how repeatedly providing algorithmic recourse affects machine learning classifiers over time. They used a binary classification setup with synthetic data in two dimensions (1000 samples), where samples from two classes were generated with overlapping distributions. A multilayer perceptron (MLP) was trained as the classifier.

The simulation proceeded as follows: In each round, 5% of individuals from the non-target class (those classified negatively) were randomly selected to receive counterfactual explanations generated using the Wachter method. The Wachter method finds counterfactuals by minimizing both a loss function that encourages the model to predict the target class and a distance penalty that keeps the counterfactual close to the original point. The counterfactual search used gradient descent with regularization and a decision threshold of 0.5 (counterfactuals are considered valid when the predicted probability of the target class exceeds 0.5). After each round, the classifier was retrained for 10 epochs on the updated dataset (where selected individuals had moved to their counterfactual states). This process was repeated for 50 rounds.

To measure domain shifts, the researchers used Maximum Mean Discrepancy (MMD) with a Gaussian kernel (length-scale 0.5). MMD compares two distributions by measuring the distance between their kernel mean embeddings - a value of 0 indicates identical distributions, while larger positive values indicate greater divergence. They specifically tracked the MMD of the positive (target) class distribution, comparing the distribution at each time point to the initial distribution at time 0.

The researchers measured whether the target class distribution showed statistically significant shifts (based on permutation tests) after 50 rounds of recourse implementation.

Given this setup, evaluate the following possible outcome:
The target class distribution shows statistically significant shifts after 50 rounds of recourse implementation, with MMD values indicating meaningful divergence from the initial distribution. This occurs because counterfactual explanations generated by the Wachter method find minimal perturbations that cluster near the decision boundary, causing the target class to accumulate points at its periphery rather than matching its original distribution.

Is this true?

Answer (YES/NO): YES